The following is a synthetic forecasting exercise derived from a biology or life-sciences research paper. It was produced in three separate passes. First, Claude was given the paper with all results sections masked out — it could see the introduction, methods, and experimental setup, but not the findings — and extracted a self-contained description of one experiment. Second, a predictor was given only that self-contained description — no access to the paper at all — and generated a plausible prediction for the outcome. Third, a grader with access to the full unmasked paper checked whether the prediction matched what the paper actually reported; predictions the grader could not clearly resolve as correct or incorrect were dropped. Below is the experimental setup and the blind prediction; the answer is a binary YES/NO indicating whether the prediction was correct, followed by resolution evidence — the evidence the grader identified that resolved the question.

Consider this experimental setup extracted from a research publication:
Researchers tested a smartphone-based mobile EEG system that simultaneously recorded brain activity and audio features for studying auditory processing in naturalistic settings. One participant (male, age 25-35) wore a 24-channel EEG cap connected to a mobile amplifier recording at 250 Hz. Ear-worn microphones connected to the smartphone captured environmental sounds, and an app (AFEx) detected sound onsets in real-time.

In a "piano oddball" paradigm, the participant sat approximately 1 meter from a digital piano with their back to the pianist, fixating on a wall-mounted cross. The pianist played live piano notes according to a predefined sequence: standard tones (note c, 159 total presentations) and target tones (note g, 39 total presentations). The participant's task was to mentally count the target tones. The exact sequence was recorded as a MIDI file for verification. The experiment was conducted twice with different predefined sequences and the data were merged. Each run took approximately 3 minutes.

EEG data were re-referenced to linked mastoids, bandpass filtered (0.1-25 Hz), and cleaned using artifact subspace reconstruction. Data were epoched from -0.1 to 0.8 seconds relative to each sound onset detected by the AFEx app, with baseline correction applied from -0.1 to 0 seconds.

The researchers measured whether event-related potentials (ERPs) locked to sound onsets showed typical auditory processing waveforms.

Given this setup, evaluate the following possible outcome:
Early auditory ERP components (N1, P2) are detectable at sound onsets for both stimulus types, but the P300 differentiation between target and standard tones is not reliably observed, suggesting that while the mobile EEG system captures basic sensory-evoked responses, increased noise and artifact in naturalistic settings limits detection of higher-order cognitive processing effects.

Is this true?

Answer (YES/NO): NO